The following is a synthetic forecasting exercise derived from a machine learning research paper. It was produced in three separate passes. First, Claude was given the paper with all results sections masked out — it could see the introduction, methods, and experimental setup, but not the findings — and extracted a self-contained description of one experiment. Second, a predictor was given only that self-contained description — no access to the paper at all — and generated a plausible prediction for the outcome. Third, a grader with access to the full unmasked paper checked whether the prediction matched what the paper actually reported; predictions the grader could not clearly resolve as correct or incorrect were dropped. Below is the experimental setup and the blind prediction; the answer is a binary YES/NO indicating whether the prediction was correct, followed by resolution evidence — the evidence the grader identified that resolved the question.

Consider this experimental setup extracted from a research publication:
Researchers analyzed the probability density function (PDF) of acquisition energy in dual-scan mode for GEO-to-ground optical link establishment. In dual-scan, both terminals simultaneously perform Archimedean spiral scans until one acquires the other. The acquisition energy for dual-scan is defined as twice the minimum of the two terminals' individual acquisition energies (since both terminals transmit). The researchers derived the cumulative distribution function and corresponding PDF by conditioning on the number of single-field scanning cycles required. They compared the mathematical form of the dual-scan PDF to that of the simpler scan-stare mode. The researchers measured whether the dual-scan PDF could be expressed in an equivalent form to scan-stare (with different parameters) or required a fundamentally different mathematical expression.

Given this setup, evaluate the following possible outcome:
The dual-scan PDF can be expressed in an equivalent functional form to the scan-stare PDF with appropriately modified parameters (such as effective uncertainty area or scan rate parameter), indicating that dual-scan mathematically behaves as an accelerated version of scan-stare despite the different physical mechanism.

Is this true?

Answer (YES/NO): YES